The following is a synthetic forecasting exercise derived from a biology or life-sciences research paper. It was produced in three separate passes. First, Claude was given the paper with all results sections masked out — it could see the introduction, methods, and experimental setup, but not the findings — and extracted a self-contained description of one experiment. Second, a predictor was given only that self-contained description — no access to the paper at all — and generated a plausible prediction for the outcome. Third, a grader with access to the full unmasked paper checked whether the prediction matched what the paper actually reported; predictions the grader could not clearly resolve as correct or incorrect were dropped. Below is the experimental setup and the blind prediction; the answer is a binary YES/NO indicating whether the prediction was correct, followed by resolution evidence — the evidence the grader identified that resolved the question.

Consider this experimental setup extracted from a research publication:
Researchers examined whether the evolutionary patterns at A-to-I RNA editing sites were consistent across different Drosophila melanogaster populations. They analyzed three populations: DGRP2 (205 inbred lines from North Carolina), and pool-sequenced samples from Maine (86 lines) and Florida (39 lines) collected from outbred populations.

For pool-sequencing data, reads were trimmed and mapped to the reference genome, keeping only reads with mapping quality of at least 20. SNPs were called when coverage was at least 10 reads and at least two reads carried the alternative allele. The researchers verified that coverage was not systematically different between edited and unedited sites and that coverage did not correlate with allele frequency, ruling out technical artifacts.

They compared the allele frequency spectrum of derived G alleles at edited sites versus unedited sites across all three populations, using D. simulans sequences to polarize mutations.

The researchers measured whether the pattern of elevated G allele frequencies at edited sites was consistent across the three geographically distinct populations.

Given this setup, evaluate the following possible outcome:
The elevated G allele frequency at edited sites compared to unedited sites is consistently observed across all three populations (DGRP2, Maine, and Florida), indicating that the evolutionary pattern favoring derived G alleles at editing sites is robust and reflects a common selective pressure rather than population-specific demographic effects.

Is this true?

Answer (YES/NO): YES